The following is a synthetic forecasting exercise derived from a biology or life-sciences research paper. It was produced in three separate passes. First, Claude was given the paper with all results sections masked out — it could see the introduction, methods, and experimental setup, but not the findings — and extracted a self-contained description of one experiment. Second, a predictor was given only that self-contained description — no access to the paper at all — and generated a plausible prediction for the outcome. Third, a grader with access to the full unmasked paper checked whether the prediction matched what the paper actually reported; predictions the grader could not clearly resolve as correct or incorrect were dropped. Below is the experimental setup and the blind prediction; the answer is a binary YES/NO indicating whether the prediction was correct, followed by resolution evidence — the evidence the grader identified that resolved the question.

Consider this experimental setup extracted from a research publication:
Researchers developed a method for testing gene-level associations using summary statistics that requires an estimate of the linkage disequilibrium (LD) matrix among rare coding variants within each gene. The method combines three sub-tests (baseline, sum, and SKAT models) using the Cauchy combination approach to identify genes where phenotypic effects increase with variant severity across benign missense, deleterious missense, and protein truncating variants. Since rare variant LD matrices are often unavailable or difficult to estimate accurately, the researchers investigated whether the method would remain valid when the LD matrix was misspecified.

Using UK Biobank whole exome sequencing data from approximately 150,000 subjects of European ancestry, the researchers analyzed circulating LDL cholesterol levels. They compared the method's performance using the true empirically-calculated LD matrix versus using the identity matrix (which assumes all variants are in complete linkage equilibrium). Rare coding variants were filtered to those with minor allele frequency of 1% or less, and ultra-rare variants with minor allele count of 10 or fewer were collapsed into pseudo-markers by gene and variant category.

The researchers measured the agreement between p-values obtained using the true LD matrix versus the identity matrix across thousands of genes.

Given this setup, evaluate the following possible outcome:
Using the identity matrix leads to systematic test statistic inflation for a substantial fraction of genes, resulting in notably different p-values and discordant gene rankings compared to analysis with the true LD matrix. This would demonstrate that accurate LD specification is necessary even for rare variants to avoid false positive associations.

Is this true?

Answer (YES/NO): NO